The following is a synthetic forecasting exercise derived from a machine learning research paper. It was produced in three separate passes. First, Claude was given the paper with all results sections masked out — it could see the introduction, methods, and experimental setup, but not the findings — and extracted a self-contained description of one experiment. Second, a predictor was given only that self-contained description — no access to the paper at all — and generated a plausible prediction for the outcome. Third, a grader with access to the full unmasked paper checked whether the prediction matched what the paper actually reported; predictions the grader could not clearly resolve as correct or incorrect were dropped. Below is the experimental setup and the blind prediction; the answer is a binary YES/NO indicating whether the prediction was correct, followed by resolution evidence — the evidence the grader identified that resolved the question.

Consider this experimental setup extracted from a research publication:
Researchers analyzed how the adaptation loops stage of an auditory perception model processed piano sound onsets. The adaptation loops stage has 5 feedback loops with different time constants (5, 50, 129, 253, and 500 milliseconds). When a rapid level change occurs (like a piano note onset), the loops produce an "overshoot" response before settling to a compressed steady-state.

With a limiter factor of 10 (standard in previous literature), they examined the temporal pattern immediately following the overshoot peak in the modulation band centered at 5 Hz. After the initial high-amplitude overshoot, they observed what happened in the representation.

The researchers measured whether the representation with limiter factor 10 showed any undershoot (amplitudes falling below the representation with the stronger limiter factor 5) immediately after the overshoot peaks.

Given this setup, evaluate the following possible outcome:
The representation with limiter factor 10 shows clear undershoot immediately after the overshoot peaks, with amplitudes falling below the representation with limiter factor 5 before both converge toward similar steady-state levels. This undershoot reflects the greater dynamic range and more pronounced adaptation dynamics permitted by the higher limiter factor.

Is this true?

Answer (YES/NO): YES